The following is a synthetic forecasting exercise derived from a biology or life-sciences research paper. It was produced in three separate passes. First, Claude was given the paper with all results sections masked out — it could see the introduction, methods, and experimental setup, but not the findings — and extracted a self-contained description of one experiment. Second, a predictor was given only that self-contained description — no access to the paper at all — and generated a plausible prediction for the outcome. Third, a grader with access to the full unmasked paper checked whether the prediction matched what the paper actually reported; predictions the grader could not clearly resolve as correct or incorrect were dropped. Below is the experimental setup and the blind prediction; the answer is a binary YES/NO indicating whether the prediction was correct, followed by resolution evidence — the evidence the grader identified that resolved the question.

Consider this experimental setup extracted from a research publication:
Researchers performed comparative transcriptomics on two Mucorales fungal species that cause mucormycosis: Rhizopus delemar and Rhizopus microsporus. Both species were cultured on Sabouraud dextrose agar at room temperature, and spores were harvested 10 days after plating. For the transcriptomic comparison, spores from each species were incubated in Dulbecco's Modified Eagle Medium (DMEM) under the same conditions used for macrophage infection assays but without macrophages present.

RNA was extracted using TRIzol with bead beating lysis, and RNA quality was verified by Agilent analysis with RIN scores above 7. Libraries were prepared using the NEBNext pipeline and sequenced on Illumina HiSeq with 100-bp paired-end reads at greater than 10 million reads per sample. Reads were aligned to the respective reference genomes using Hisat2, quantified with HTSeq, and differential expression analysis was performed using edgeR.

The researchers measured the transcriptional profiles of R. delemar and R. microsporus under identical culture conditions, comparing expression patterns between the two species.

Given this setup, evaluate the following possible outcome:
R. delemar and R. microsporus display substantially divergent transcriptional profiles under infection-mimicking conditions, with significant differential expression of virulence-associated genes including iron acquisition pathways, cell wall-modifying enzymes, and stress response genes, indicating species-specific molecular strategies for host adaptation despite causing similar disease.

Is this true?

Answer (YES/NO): YES